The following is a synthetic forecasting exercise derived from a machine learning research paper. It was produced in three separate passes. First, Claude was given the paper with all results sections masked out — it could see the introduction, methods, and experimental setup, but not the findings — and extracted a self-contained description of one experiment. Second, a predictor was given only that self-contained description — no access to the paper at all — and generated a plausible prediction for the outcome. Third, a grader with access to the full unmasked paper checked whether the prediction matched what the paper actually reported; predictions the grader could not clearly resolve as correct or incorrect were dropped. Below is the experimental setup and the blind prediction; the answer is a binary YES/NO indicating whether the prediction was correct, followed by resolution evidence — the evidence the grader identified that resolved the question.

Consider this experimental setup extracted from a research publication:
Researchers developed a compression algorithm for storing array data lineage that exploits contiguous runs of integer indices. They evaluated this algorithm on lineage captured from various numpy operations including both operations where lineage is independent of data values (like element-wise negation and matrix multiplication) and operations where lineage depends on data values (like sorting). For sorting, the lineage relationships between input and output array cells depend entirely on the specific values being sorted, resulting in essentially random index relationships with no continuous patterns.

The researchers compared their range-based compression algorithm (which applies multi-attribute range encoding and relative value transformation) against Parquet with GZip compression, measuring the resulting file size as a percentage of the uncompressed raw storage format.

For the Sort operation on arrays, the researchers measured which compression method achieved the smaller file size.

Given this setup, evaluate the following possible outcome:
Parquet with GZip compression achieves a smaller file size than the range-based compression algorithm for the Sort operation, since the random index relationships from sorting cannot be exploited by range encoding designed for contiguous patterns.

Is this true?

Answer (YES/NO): YES